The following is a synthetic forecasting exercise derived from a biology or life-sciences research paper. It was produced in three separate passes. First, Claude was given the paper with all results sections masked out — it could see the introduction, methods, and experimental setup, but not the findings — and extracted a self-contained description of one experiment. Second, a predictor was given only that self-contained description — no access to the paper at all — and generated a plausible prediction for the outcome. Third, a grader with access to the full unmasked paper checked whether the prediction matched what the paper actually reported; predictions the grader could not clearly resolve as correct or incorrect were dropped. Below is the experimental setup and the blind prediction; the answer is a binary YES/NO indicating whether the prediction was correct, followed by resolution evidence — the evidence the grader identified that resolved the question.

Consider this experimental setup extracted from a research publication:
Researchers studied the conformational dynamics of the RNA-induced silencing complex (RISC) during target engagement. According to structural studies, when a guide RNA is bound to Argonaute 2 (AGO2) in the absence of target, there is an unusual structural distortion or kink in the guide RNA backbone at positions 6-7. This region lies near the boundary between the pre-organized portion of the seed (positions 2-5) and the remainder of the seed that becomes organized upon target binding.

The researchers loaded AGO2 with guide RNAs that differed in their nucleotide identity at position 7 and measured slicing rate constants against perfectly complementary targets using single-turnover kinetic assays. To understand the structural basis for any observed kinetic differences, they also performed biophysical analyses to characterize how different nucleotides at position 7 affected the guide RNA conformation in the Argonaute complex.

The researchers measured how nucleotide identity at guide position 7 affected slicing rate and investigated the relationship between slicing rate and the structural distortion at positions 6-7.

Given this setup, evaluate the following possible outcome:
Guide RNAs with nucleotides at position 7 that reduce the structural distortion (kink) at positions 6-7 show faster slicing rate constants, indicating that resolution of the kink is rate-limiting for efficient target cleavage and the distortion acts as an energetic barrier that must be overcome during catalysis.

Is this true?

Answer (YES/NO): NO